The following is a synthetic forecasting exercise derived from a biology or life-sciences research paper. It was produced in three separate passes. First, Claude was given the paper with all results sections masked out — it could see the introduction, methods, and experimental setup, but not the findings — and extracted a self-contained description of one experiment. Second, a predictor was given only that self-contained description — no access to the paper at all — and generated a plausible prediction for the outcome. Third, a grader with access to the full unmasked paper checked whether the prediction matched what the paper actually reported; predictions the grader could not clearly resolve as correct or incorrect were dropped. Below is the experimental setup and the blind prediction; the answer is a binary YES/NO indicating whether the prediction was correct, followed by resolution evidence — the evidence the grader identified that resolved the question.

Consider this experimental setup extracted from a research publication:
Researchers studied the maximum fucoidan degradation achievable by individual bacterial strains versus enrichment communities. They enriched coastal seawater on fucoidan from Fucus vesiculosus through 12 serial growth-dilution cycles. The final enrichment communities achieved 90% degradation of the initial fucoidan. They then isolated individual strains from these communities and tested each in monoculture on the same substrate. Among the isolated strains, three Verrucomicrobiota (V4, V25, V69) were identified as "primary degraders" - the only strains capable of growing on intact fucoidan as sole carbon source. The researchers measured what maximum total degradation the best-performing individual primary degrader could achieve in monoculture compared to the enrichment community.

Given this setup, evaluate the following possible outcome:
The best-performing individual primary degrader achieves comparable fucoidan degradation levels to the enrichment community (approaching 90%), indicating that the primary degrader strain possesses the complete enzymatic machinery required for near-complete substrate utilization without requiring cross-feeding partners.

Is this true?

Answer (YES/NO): NO